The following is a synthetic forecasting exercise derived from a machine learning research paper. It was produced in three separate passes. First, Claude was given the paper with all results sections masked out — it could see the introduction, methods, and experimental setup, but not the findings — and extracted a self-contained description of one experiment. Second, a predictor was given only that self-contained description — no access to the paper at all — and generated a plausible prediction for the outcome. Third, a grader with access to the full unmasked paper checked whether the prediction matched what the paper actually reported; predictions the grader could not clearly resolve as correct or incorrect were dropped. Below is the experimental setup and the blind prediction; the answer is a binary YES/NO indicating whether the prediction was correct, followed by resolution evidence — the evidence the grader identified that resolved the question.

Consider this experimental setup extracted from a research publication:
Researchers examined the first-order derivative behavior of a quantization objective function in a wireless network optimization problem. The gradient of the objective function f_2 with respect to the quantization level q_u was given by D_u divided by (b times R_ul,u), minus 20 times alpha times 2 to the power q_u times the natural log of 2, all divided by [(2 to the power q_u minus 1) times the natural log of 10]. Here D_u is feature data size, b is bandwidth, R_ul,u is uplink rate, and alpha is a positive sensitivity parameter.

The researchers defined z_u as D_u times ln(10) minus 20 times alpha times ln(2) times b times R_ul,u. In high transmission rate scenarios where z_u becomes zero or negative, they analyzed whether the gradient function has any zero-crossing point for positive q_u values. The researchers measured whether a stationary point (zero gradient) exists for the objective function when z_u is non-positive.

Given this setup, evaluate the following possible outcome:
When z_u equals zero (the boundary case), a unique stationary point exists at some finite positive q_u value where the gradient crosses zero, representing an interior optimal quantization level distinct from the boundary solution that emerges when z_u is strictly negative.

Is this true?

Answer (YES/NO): NO